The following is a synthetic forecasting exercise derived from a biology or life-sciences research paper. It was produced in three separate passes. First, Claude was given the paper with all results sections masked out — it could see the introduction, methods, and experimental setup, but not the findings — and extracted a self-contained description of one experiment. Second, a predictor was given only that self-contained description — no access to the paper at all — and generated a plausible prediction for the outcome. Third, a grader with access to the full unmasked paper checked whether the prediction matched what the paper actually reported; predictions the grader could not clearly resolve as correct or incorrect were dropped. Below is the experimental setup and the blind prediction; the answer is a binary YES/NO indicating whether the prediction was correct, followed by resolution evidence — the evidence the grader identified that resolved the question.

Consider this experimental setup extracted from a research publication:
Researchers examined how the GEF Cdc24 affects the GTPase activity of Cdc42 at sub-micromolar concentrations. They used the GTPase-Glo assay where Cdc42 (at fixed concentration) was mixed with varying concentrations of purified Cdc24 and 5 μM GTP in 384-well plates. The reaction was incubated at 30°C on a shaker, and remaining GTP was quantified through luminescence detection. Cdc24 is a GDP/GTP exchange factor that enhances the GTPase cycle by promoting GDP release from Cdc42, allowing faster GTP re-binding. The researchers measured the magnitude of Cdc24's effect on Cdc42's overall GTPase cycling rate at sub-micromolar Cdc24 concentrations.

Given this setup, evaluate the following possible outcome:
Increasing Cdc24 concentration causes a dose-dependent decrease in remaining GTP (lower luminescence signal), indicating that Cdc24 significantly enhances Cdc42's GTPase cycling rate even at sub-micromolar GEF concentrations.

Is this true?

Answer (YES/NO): YES